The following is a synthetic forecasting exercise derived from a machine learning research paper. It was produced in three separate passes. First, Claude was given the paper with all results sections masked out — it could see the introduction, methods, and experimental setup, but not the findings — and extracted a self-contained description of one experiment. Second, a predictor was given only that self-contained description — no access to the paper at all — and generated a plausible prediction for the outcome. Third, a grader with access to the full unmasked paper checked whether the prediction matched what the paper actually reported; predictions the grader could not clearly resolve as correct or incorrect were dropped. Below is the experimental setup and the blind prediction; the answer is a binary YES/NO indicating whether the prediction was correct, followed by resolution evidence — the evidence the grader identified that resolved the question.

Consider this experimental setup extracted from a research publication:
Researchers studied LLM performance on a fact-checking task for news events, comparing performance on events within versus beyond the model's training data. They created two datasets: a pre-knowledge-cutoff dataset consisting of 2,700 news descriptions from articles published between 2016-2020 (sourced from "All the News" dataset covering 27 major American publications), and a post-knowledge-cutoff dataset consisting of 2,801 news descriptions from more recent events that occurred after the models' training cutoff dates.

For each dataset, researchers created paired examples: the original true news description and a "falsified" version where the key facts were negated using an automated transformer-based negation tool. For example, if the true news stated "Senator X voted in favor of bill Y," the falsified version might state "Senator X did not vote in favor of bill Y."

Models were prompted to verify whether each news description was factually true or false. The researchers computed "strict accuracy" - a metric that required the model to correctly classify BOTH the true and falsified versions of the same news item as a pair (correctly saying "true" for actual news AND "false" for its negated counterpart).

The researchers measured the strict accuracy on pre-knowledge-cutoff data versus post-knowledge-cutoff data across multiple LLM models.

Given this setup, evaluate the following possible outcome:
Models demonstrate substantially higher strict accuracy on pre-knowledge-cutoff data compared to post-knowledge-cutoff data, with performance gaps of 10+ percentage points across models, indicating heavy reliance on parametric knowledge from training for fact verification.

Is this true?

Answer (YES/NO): NO